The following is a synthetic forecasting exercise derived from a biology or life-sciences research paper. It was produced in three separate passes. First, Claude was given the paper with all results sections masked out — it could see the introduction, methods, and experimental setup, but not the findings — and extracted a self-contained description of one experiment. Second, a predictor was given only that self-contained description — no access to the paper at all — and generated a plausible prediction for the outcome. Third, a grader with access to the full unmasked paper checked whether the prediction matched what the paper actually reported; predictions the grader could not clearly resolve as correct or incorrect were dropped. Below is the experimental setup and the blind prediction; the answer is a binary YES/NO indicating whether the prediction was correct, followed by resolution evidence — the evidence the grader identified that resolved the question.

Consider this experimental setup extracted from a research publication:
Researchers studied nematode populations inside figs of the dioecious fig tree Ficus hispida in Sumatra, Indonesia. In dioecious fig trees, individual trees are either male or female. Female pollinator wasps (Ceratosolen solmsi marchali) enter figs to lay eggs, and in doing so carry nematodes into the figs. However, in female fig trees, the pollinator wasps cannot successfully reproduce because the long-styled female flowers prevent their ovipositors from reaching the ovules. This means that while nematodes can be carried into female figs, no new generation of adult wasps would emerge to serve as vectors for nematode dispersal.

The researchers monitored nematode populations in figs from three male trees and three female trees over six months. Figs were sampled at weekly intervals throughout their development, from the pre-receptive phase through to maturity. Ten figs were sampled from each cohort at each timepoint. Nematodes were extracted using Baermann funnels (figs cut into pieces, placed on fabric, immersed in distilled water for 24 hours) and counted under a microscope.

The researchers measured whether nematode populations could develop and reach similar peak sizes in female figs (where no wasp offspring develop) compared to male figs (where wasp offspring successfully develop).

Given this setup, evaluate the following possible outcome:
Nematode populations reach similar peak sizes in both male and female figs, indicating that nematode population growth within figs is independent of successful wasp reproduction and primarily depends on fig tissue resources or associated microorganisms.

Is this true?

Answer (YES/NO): YES